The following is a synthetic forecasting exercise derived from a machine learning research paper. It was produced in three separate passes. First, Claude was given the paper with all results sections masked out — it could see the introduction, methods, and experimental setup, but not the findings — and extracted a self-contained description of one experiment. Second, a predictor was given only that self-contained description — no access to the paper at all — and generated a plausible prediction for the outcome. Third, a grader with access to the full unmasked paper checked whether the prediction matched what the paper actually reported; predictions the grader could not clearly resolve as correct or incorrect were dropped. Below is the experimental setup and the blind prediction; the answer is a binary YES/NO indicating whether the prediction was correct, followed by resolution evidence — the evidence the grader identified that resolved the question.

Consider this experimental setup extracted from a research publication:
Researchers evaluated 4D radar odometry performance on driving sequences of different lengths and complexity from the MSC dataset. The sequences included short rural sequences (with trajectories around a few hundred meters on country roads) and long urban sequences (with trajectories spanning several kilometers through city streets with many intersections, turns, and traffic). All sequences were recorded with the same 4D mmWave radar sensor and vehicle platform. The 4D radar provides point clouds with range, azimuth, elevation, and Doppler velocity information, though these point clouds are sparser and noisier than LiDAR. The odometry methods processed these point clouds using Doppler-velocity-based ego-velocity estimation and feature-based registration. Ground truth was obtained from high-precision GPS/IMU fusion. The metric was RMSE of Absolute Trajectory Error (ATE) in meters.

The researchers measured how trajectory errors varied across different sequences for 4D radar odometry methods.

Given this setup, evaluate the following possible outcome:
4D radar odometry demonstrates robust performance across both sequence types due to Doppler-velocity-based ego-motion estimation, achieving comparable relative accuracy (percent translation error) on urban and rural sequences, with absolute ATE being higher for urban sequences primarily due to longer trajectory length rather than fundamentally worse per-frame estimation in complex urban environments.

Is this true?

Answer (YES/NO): NO